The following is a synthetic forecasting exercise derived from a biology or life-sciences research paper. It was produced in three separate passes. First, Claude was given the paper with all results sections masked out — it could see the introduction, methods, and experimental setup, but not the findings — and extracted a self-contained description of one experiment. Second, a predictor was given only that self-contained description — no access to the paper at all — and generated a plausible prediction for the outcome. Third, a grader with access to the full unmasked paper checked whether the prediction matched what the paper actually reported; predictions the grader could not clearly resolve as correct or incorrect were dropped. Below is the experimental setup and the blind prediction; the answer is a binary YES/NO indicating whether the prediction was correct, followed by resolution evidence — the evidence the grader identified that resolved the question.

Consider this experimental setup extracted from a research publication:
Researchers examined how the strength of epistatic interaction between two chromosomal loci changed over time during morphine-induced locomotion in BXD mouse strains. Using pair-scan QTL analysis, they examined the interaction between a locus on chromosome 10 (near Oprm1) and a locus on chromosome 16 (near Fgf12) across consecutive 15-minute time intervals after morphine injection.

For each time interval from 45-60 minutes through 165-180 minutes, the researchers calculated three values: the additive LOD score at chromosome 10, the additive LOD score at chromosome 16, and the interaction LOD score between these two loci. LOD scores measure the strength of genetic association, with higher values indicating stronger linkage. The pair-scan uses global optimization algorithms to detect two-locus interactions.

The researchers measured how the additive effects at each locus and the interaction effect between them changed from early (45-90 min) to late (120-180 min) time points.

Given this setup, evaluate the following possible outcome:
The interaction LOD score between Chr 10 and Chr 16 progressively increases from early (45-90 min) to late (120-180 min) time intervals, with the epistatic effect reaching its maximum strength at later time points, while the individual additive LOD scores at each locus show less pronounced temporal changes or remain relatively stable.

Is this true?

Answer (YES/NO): NO